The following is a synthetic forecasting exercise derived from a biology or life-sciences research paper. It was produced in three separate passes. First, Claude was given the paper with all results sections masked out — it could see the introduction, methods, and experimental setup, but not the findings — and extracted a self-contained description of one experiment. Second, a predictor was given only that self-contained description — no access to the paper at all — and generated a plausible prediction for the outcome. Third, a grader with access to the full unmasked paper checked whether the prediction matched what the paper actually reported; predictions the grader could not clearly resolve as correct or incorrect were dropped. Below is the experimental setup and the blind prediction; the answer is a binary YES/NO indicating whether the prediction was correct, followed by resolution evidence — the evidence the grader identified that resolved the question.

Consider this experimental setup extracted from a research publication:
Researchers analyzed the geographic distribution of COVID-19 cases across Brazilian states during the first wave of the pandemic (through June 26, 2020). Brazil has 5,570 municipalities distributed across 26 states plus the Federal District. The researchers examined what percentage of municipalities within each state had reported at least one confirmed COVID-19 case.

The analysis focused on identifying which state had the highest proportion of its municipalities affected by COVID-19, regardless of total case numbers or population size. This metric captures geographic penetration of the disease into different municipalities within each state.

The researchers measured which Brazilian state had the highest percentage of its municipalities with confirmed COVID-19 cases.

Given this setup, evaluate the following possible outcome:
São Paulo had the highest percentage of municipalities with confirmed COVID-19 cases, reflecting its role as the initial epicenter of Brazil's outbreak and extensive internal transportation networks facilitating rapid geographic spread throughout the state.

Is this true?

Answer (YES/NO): NO